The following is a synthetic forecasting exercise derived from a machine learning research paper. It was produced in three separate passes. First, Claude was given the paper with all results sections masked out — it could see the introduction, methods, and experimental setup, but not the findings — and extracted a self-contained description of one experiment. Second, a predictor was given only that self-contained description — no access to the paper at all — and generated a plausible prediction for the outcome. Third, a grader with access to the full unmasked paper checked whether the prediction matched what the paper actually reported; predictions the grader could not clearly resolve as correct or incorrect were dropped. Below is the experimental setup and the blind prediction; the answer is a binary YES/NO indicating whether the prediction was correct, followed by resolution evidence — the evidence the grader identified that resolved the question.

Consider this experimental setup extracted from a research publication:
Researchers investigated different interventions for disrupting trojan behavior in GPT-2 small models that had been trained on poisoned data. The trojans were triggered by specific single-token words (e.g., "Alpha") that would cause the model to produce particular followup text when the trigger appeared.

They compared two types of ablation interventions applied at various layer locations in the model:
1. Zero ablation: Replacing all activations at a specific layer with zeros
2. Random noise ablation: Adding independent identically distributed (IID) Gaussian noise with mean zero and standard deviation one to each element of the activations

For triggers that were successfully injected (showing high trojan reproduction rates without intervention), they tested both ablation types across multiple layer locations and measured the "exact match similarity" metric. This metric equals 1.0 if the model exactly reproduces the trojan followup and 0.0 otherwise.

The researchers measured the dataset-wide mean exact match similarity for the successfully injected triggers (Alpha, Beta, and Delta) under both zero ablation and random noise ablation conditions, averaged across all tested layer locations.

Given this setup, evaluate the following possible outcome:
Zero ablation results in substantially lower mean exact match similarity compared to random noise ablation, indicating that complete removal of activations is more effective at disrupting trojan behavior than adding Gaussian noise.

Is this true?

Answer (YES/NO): YES